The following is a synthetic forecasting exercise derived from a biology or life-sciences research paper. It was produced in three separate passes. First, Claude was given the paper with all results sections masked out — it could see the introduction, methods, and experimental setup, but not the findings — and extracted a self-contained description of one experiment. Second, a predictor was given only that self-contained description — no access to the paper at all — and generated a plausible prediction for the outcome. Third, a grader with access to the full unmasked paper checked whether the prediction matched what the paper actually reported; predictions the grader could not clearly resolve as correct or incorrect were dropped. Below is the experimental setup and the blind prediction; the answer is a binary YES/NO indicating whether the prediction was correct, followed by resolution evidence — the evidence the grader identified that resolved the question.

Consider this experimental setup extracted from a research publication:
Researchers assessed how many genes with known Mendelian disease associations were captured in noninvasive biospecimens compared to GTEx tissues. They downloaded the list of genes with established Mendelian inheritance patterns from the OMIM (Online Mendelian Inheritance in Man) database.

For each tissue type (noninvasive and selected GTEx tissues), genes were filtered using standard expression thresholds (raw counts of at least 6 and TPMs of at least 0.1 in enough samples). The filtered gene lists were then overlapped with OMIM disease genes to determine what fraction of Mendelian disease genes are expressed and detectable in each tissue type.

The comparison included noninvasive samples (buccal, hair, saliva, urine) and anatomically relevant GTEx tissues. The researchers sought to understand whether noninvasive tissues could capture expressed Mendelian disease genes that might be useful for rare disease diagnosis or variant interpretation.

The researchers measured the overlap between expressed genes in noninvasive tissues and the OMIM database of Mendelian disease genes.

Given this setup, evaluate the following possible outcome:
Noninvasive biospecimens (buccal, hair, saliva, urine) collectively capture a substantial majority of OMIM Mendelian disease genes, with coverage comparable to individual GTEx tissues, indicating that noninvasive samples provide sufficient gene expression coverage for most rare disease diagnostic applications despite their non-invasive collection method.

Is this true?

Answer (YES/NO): YES